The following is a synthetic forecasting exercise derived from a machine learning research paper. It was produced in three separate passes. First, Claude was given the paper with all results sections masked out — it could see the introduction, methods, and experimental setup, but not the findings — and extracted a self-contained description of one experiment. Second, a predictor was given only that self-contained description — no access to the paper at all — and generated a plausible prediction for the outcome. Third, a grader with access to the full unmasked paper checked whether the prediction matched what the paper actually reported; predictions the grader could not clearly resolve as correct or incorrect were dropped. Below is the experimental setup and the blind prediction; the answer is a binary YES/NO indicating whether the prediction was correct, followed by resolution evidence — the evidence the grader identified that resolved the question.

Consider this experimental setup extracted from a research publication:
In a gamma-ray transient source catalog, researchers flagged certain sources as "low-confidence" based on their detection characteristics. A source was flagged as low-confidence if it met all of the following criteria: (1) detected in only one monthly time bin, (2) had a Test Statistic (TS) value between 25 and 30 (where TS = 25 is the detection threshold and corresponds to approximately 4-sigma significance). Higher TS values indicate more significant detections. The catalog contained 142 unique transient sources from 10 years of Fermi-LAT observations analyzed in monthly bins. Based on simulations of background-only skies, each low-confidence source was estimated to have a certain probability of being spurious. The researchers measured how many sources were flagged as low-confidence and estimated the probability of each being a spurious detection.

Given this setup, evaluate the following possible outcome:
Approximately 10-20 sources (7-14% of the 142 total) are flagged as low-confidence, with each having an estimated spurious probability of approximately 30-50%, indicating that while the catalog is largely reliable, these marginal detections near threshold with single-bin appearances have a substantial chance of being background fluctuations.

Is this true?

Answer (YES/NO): NO